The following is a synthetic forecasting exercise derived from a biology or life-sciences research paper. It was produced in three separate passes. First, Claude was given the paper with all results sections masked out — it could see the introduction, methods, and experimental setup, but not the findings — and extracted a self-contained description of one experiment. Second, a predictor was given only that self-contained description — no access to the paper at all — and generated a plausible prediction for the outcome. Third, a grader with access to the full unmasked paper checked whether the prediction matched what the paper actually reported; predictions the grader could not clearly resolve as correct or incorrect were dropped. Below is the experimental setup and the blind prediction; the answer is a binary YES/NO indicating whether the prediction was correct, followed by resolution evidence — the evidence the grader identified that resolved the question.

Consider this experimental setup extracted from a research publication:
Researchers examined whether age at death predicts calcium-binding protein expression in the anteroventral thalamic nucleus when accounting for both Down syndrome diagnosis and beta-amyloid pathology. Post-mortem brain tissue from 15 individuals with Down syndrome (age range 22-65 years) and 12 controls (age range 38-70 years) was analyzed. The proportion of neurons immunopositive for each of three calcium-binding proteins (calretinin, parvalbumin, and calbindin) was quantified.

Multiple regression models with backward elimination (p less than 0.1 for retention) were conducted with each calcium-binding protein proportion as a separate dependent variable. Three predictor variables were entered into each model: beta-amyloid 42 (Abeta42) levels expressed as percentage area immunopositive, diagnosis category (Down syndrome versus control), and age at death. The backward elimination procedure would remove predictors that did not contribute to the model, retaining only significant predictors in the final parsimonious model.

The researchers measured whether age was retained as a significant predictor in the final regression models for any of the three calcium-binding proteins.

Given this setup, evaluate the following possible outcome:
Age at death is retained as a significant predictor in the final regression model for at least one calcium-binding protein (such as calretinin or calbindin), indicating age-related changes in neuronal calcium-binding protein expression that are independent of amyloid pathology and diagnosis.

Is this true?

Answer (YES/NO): YES